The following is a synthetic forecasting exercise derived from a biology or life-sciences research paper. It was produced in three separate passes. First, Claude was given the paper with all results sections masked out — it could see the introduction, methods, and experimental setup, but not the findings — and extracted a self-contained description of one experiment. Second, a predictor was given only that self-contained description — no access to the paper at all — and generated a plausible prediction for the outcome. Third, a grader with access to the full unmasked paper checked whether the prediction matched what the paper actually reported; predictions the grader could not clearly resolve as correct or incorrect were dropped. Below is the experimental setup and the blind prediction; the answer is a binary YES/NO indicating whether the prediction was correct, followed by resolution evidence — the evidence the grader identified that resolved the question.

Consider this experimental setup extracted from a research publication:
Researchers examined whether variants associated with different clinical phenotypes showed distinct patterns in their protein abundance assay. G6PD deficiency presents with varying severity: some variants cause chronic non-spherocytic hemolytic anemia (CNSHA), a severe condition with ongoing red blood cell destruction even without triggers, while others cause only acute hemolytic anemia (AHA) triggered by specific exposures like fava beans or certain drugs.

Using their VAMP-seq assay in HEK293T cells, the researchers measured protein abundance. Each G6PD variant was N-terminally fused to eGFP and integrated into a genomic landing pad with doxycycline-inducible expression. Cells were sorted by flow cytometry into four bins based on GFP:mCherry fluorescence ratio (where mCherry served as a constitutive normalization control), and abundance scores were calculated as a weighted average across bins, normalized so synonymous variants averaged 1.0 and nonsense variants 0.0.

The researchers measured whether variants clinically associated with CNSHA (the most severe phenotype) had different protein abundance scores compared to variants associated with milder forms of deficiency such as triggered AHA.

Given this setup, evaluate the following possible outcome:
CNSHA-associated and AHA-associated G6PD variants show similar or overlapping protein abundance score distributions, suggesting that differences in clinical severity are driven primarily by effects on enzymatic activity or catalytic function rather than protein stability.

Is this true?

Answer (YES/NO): NO